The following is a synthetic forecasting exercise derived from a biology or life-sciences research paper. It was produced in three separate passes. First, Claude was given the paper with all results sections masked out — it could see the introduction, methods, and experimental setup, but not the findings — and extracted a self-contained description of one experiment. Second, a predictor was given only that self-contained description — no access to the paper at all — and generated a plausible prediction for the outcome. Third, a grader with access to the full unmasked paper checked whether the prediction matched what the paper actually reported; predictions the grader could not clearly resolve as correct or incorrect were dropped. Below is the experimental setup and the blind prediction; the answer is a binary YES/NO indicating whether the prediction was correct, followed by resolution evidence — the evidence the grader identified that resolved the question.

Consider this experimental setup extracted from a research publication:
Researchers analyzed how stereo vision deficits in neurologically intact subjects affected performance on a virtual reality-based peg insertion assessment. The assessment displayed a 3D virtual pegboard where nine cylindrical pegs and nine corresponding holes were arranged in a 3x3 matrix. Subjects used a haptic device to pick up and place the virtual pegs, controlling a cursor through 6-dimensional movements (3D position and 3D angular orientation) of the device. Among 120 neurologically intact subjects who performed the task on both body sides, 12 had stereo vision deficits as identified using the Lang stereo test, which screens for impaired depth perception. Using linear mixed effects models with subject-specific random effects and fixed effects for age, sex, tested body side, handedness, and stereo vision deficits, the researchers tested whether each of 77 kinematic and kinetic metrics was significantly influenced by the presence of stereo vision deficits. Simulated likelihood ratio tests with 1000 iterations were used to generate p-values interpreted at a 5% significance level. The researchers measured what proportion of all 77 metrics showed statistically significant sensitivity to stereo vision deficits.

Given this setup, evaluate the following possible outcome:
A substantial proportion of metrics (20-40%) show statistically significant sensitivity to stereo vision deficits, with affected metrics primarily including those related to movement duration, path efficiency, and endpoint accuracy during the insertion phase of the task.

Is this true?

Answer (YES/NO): NO